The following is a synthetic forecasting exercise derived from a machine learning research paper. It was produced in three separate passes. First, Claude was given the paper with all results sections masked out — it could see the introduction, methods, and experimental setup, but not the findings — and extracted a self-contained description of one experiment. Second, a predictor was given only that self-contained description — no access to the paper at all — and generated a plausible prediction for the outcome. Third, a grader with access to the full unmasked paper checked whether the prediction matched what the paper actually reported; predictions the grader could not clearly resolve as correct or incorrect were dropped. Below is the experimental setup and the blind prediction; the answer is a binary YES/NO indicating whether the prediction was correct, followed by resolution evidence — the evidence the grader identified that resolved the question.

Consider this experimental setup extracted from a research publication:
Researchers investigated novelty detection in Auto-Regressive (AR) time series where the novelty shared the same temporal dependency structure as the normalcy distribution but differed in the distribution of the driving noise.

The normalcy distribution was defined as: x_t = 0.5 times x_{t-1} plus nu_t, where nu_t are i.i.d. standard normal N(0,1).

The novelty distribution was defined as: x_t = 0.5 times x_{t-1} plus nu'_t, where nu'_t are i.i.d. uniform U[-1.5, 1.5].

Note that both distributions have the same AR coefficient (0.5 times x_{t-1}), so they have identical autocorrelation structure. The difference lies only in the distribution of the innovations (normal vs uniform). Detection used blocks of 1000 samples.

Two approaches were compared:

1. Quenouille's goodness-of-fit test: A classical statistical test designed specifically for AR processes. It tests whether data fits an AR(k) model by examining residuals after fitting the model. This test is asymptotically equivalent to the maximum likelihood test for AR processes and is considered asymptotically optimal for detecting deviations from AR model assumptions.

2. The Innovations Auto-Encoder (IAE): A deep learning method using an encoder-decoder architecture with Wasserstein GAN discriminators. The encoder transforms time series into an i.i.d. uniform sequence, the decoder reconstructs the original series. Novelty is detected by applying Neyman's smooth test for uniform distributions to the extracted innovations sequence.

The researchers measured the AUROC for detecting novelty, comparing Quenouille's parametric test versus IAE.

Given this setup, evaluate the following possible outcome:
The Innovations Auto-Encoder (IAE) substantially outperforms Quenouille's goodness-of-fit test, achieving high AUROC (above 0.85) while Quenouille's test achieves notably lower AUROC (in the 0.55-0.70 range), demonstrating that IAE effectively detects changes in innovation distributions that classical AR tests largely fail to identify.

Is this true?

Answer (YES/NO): NO